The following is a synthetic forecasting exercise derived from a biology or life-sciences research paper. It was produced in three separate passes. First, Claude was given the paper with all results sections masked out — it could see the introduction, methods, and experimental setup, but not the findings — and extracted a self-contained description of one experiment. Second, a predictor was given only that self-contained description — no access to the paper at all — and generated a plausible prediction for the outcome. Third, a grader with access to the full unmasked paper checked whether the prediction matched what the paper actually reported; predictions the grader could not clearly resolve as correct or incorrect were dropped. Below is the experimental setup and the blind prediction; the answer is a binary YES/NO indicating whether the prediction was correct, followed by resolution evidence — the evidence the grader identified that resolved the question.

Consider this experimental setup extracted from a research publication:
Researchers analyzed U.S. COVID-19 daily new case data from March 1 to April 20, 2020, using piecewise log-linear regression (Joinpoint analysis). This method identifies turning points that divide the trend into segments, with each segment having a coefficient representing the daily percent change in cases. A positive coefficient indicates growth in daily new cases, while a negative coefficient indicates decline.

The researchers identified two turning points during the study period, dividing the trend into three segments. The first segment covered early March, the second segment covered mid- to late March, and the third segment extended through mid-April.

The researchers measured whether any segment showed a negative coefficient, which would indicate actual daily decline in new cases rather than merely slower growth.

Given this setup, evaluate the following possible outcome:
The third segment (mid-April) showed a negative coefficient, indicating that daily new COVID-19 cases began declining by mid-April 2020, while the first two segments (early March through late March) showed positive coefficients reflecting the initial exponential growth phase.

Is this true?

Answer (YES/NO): YES